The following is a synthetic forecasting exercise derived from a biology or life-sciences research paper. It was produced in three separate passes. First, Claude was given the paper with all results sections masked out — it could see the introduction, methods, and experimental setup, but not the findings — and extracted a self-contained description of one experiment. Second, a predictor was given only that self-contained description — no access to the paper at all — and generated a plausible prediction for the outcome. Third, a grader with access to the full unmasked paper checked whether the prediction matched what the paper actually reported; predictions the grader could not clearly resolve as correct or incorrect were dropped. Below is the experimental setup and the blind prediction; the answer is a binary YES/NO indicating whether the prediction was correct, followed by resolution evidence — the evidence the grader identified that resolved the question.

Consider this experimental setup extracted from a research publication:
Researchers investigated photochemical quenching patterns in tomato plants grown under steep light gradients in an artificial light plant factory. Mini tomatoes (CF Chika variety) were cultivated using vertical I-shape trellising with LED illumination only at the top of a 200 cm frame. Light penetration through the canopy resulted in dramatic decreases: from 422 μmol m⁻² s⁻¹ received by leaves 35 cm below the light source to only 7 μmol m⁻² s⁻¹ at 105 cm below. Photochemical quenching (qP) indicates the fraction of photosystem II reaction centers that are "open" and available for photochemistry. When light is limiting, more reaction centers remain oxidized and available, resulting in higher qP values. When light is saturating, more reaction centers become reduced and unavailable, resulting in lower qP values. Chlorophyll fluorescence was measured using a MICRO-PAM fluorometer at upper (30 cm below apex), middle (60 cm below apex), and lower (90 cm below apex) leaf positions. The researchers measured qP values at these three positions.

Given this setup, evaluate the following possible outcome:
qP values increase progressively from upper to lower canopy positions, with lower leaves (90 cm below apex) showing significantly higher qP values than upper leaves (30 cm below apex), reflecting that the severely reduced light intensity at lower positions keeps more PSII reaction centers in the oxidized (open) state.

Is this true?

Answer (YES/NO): NO